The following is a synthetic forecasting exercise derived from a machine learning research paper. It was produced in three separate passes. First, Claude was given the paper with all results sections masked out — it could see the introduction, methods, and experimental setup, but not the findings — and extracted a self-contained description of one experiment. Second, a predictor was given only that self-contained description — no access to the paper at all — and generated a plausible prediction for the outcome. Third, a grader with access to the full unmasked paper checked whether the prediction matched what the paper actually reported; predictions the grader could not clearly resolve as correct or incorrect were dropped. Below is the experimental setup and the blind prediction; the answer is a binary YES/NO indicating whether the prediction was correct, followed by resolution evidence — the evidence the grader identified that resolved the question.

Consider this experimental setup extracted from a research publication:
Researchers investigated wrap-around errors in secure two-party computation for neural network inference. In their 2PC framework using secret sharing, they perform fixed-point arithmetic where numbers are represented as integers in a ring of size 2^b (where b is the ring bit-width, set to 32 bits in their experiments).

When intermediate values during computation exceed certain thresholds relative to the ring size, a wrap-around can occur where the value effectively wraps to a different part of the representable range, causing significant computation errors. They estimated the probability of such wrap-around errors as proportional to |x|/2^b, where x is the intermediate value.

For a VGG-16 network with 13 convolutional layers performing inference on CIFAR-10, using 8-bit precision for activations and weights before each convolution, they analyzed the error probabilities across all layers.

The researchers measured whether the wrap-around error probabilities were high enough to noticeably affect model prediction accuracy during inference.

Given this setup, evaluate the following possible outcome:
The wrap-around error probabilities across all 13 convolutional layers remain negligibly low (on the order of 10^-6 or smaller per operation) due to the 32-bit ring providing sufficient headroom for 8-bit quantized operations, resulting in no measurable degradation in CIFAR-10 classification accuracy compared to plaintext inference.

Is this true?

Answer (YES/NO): NO